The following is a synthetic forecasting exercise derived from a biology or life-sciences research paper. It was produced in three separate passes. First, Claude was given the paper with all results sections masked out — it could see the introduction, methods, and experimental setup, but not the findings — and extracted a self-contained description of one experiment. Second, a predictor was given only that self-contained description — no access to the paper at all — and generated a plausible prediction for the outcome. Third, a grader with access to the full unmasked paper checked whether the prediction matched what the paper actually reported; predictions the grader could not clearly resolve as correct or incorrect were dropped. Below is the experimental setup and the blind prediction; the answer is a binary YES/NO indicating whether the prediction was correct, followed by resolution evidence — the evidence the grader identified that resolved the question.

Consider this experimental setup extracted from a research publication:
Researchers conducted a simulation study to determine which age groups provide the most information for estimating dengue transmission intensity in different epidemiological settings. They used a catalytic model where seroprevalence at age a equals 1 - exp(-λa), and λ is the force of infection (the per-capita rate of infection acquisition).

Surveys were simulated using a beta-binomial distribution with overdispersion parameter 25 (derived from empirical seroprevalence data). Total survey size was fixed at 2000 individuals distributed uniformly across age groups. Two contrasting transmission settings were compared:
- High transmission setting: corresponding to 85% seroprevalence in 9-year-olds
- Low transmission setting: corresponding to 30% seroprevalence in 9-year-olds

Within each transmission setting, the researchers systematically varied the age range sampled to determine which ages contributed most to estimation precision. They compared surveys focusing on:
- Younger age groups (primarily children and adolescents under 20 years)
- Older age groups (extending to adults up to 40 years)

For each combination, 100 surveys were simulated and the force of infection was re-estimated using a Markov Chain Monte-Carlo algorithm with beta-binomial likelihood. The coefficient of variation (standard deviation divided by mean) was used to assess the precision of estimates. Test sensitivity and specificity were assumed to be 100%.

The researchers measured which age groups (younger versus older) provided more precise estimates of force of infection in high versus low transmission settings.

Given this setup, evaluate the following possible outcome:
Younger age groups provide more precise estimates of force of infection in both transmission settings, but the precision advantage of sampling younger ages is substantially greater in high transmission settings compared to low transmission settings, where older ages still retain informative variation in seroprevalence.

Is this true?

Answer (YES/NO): NO